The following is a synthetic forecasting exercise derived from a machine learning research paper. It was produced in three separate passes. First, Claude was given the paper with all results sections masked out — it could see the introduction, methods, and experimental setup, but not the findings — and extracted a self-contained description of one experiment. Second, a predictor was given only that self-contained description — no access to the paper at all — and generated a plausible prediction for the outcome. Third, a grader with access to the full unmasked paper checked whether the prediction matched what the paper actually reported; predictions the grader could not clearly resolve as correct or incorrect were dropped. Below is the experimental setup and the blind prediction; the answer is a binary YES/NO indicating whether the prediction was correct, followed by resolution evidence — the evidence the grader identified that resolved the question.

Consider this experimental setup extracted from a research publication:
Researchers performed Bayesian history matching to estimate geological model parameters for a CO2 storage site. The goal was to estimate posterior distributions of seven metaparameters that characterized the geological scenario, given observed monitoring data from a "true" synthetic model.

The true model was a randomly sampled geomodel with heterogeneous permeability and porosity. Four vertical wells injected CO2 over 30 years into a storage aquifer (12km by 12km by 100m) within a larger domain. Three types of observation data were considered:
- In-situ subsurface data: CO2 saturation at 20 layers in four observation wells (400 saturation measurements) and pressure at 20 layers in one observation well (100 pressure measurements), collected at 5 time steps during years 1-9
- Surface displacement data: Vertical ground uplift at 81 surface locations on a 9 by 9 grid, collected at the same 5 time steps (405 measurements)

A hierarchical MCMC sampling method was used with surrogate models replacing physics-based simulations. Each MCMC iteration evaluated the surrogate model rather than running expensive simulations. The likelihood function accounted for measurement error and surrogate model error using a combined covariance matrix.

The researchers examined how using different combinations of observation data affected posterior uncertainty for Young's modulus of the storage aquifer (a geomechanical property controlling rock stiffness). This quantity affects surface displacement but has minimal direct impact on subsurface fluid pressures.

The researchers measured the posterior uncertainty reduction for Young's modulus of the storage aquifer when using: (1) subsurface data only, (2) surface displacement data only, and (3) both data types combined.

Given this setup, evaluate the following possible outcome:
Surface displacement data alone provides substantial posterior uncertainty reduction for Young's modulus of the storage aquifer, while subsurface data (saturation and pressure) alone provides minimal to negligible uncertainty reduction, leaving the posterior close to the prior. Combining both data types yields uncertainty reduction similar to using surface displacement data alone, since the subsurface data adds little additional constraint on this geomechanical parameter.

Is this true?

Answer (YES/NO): NO